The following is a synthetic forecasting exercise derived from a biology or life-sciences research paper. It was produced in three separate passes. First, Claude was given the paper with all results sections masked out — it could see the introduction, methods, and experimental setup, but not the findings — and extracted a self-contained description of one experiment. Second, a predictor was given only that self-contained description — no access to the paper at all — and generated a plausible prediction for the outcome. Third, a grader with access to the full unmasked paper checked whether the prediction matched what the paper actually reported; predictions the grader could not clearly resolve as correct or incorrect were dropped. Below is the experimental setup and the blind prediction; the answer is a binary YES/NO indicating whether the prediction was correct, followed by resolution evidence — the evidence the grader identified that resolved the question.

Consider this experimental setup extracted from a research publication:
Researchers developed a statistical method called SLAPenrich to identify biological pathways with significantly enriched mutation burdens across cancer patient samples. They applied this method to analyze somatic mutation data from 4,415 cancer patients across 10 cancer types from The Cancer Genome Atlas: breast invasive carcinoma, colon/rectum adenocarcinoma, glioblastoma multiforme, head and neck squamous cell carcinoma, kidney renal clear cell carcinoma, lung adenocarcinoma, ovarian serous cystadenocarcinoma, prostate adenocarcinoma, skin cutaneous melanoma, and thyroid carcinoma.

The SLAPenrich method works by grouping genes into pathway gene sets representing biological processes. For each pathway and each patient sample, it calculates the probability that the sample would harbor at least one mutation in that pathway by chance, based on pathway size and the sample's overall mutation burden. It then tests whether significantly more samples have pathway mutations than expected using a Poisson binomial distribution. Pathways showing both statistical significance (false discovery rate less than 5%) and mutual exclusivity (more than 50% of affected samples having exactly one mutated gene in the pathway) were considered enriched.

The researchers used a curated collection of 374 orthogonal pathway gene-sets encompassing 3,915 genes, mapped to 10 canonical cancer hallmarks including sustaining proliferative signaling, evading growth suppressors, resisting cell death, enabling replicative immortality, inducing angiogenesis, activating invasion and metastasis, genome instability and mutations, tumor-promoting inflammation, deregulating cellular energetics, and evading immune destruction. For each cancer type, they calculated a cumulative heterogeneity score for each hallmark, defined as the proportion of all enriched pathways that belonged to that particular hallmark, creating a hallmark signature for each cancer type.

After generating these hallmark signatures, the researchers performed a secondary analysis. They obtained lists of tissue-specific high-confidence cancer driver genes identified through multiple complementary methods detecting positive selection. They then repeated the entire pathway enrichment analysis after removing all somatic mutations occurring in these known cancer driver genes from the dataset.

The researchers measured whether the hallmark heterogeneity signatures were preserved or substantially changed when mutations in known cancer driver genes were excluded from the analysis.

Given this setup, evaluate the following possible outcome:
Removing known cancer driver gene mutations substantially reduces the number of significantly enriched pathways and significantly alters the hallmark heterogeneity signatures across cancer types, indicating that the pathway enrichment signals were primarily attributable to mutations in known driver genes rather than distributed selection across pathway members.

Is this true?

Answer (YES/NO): NO